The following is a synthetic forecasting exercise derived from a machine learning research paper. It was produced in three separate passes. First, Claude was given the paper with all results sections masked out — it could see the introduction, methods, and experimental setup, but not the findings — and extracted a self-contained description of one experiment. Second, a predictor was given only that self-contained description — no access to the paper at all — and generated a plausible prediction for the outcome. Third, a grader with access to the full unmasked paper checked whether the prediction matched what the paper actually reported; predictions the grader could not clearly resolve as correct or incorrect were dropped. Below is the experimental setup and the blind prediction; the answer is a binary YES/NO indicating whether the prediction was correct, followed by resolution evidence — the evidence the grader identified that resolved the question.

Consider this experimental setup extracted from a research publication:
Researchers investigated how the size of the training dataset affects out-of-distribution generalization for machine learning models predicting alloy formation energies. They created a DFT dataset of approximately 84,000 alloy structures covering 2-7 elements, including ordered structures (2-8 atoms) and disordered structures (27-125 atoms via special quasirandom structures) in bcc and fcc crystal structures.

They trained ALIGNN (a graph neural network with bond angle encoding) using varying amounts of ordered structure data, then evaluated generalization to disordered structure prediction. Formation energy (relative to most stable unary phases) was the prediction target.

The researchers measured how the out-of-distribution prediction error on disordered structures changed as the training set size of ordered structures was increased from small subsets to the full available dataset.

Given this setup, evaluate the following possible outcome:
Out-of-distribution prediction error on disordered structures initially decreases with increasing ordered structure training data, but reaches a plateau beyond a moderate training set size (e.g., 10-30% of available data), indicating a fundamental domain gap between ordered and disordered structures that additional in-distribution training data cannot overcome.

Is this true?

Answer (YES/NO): NO